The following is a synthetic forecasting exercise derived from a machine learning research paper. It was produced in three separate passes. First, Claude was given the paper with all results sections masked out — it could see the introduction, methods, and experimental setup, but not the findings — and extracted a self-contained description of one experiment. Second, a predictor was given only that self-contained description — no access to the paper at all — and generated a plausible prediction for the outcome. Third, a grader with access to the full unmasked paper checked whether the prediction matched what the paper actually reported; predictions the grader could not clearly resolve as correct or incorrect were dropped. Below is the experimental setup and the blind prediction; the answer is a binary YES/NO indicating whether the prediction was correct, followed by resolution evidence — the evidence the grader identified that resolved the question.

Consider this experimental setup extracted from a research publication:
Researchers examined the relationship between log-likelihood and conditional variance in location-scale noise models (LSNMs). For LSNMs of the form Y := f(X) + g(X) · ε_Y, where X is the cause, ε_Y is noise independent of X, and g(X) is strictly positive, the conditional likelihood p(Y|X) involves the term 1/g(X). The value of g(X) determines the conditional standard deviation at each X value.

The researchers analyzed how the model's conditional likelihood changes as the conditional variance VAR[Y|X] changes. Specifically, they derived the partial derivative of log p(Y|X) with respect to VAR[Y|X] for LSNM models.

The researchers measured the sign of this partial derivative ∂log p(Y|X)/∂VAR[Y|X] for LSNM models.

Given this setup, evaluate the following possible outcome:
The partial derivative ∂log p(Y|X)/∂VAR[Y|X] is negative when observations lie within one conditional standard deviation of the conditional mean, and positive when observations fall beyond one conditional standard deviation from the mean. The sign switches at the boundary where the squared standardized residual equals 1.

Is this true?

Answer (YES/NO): NO